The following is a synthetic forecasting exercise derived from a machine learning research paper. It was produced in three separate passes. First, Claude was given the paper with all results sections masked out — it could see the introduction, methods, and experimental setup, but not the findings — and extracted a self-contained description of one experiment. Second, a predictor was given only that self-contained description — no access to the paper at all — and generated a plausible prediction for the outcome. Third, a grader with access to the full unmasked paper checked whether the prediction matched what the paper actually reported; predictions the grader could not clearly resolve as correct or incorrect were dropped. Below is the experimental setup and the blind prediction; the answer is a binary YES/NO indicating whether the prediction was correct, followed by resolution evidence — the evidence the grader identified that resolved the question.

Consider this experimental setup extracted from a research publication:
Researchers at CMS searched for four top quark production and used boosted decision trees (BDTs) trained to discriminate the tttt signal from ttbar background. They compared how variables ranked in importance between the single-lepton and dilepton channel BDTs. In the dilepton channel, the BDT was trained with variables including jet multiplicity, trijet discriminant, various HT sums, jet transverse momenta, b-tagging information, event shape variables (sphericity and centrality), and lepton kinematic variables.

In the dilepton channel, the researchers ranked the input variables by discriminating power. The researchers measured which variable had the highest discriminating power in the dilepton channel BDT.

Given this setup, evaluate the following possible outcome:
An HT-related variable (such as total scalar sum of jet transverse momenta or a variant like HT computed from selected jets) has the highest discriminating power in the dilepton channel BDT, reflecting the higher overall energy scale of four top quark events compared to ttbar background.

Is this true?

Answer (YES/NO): NO